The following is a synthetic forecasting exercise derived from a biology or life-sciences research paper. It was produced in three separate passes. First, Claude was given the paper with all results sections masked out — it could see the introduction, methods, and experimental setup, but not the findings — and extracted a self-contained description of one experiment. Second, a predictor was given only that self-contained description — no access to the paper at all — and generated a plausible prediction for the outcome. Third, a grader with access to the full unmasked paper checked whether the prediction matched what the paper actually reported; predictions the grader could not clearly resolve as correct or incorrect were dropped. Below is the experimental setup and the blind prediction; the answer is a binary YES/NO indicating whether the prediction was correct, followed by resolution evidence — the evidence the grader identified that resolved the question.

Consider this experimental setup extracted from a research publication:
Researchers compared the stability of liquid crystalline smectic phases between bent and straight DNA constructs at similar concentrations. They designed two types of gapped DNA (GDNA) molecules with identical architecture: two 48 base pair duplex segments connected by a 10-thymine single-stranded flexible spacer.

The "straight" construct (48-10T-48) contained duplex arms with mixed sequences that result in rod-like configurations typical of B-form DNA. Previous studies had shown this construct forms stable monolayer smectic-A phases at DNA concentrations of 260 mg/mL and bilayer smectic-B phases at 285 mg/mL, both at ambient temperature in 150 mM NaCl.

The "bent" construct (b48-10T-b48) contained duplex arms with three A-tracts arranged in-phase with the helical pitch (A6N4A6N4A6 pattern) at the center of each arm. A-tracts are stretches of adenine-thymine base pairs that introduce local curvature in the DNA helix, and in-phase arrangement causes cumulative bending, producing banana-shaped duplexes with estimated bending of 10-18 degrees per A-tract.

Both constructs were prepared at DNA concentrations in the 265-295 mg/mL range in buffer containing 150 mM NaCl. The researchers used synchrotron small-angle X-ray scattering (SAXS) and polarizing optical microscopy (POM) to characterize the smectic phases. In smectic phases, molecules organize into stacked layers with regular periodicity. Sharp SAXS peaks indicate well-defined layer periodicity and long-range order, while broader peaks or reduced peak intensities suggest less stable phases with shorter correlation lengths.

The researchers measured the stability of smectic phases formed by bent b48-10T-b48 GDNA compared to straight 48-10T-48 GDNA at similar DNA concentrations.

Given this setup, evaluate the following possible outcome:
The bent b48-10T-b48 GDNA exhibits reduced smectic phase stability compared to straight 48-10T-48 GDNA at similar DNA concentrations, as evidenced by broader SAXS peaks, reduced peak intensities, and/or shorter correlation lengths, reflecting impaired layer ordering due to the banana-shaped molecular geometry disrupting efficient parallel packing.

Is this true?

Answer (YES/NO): YES